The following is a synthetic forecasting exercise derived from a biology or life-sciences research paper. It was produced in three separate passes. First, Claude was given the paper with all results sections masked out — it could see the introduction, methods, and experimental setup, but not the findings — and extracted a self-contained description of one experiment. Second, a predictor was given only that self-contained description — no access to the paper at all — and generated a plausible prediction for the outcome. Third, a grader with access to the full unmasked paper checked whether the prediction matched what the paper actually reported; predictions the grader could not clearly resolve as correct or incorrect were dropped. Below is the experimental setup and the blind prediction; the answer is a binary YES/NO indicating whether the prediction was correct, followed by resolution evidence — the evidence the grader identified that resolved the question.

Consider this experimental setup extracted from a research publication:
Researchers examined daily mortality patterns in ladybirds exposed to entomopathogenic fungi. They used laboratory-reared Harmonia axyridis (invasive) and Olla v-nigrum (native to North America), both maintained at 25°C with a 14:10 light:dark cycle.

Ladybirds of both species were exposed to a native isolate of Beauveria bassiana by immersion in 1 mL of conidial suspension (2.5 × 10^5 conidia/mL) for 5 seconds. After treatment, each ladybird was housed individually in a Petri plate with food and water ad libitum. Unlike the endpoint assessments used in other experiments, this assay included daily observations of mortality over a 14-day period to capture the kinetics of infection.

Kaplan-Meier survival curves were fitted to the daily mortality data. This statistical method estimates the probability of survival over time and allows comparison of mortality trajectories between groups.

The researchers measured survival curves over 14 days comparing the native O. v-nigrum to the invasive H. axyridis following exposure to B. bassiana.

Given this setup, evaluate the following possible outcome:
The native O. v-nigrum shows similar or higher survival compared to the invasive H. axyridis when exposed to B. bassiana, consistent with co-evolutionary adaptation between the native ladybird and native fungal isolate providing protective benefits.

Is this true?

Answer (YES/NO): NO